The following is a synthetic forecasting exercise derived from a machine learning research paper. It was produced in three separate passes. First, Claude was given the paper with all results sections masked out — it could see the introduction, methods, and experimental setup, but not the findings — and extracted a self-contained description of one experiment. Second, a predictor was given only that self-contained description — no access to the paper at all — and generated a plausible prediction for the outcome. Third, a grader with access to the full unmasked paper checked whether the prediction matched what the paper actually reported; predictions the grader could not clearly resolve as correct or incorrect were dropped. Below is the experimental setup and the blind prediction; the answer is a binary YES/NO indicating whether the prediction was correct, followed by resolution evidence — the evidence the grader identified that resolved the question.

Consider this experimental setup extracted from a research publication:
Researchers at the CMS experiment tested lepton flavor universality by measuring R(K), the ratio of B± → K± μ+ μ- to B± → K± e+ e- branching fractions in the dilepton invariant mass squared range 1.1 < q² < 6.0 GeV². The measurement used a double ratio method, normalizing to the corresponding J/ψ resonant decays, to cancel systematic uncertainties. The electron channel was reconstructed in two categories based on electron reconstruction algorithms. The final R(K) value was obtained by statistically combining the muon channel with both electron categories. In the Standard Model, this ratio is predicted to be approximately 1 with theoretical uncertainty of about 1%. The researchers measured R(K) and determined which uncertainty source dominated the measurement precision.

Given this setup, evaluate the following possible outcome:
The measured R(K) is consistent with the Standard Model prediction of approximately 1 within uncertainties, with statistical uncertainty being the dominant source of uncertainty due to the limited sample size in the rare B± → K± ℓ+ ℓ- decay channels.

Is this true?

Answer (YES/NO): YES